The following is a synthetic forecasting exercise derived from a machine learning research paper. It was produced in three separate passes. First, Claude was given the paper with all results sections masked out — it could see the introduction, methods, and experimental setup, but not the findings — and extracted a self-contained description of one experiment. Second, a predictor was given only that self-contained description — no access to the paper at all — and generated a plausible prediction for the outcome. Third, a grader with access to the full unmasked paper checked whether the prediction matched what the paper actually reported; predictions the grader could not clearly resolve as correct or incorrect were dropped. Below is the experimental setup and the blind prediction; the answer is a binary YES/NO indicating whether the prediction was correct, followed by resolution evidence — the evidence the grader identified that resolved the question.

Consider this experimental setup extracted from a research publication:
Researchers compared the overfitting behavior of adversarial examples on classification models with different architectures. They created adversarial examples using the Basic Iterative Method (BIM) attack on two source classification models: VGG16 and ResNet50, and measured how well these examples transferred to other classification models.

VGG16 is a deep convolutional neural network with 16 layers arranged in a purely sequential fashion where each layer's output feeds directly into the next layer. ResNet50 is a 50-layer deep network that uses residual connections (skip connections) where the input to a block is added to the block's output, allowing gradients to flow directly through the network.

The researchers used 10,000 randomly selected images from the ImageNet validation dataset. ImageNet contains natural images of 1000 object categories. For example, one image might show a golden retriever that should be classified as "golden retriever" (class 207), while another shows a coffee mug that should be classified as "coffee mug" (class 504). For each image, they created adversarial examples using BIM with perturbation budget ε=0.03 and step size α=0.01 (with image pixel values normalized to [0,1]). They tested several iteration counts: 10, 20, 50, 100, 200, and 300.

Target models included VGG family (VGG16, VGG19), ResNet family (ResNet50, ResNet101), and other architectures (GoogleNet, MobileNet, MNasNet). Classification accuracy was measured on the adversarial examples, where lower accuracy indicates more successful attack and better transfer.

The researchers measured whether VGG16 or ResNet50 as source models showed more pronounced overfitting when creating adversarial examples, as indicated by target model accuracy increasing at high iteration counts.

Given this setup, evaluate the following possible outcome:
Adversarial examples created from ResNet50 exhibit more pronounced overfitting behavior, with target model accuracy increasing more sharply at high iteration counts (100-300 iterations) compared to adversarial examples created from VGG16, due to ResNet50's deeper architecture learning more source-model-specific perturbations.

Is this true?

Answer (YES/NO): YES